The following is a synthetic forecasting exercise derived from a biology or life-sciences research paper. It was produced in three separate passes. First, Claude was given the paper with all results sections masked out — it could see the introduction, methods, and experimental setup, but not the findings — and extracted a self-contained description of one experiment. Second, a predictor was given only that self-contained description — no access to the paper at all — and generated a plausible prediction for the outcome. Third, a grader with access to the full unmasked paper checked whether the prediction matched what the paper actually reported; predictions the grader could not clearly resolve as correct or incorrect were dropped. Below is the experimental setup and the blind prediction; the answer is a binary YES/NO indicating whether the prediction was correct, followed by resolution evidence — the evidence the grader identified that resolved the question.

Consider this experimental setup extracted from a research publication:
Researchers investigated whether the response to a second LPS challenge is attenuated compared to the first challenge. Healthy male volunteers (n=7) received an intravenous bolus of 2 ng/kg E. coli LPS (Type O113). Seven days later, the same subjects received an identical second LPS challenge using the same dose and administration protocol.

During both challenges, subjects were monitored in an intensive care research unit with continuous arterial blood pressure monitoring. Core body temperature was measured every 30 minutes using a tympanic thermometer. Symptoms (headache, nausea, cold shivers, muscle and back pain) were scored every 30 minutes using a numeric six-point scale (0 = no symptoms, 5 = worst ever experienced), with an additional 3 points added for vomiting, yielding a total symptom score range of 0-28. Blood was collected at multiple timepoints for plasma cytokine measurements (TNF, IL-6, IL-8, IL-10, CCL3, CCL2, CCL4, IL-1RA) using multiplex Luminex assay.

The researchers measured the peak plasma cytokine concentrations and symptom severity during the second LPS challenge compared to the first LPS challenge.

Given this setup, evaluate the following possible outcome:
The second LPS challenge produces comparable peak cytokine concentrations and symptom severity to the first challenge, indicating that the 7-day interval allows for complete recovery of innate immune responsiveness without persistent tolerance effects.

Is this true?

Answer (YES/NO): NO